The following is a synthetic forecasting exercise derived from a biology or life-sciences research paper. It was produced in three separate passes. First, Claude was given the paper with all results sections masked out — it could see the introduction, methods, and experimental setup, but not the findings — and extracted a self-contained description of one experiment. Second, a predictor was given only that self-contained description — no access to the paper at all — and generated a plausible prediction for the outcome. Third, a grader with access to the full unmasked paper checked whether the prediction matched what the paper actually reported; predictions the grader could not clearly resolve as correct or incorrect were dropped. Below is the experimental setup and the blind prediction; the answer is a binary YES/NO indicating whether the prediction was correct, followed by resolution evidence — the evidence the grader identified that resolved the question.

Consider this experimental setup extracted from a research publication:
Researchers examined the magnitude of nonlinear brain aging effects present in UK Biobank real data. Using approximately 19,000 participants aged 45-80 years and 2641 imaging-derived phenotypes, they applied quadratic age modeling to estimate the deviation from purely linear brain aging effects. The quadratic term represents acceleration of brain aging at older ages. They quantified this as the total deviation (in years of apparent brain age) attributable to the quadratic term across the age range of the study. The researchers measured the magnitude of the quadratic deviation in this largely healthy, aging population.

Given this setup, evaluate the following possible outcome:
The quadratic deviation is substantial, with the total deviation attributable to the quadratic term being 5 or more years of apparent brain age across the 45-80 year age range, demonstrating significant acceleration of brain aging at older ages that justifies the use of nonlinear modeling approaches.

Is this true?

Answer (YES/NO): NO